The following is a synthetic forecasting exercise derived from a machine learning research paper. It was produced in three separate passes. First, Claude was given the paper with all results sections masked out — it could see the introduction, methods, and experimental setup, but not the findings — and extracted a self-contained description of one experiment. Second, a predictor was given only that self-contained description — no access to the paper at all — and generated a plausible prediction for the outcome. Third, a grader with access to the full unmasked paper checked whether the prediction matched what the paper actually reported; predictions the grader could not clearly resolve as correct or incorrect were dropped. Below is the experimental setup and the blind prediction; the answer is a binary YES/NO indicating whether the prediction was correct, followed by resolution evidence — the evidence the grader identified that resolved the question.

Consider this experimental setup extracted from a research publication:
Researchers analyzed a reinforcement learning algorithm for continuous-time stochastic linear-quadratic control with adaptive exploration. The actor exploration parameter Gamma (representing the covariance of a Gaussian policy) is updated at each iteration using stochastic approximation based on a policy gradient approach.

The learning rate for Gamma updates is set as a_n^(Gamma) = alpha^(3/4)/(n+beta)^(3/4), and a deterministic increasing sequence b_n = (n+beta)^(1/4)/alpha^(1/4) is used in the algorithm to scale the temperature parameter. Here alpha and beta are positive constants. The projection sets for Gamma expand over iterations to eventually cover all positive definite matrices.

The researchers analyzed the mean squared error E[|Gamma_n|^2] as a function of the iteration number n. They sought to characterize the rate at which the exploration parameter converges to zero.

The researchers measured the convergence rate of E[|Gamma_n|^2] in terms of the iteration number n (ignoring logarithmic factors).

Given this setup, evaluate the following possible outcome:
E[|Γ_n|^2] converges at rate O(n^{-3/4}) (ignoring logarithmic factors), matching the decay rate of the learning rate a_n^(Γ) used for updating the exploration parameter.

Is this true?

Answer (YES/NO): NO